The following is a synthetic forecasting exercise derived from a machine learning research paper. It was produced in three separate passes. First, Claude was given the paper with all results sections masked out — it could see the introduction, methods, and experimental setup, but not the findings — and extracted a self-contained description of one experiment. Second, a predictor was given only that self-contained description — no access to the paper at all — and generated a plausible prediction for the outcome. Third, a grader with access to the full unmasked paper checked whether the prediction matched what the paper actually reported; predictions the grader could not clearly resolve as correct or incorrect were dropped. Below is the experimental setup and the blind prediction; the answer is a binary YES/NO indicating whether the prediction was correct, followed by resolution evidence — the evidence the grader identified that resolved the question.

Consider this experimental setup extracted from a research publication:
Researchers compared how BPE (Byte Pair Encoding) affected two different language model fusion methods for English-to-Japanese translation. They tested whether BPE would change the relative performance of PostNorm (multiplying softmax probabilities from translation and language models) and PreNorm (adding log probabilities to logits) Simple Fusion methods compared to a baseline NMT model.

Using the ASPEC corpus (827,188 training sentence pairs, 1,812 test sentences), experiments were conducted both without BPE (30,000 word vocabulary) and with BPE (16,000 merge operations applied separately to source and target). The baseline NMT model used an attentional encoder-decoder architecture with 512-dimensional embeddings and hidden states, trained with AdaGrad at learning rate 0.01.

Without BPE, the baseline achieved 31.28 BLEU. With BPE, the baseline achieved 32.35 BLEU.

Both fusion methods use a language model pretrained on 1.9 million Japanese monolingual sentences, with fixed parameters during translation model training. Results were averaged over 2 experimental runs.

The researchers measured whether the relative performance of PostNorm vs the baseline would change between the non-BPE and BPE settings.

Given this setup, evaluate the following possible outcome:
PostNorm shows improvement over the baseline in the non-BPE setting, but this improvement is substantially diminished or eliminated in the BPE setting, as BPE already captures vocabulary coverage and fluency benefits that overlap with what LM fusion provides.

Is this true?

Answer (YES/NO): NO